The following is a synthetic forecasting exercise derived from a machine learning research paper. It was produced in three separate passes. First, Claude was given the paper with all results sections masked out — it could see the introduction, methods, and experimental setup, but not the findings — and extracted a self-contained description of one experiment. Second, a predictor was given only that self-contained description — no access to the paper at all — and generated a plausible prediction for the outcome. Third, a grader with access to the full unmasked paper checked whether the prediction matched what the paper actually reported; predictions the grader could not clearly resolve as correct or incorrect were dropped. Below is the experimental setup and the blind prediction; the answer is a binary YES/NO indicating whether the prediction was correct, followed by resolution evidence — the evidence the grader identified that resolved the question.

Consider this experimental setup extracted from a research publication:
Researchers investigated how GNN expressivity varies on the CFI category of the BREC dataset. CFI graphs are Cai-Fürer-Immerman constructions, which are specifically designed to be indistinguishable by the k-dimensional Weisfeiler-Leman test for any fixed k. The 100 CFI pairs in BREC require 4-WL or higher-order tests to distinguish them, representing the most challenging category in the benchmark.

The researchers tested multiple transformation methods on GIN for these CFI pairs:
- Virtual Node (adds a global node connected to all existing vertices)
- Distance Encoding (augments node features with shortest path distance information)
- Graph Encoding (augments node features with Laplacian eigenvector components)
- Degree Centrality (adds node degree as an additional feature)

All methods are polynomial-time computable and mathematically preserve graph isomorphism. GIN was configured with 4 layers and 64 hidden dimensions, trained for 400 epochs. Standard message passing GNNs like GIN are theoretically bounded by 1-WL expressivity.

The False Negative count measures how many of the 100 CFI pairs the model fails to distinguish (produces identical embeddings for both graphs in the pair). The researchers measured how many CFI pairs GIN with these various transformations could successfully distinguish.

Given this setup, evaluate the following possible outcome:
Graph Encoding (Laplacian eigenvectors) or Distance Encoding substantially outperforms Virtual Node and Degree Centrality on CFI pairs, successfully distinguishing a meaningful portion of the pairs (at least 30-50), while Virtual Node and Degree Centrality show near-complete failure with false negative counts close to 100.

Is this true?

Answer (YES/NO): NO